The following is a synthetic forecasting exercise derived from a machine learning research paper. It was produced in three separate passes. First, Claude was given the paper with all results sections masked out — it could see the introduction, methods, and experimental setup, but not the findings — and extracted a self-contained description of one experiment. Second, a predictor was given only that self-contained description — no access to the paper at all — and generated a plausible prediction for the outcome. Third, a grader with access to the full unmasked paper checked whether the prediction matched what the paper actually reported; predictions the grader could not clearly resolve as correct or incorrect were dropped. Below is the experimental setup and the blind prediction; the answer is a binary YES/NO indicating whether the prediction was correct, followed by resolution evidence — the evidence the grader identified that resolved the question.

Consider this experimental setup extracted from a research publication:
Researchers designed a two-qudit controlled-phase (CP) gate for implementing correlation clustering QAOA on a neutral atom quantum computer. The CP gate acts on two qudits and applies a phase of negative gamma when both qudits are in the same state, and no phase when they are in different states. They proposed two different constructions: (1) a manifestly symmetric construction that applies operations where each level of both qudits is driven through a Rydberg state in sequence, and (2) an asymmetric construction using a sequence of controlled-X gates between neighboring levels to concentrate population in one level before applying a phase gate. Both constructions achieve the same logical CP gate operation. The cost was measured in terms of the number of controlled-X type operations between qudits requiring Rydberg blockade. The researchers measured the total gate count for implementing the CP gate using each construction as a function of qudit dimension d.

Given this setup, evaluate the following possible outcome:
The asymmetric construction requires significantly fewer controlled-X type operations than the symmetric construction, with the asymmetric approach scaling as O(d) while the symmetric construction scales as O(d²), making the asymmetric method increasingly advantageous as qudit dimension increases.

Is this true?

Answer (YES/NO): NO